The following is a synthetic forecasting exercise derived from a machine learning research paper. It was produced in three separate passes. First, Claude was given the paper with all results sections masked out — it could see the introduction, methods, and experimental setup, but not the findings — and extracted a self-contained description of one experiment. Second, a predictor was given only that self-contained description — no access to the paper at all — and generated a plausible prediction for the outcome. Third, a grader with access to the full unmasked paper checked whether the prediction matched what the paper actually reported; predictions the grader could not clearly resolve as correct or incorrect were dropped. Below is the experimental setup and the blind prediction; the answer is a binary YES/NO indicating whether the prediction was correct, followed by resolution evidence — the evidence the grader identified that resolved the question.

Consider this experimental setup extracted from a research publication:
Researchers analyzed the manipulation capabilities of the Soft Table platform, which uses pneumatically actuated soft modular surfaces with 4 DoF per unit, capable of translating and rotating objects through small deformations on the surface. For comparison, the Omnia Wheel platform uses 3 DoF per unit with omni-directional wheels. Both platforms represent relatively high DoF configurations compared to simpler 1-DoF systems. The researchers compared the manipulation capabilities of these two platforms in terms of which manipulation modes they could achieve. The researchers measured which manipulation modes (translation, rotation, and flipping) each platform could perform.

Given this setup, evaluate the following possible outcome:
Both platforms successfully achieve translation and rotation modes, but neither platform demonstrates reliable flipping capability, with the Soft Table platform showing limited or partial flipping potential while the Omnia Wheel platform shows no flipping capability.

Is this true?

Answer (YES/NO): NO